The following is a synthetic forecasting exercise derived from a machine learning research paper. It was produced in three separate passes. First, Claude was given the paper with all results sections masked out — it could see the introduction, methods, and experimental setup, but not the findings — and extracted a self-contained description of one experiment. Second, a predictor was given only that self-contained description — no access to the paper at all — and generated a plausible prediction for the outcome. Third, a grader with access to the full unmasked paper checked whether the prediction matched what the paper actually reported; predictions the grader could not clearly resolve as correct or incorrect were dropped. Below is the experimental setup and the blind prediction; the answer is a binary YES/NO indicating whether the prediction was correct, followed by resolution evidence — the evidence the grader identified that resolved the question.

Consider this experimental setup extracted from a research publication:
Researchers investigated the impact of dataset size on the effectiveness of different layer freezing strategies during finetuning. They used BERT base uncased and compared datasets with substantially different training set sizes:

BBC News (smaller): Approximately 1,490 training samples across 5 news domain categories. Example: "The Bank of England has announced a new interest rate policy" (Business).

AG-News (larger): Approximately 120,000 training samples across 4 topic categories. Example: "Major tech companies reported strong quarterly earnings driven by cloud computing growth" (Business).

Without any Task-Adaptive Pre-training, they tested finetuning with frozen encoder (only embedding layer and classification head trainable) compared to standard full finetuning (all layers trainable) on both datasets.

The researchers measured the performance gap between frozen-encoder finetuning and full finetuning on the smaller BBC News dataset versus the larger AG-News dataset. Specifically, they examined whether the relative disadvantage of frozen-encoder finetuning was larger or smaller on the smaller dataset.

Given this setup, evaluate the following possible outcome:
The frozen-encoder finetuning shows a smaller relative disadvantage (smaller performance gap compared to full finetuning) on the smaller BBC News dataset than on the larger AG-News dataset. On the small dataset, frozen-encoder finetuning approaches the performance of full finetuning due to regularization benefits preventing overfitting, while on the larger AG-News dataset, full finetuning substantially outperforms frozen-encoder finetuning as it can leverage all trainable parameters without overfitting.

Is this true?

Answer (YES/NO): NO